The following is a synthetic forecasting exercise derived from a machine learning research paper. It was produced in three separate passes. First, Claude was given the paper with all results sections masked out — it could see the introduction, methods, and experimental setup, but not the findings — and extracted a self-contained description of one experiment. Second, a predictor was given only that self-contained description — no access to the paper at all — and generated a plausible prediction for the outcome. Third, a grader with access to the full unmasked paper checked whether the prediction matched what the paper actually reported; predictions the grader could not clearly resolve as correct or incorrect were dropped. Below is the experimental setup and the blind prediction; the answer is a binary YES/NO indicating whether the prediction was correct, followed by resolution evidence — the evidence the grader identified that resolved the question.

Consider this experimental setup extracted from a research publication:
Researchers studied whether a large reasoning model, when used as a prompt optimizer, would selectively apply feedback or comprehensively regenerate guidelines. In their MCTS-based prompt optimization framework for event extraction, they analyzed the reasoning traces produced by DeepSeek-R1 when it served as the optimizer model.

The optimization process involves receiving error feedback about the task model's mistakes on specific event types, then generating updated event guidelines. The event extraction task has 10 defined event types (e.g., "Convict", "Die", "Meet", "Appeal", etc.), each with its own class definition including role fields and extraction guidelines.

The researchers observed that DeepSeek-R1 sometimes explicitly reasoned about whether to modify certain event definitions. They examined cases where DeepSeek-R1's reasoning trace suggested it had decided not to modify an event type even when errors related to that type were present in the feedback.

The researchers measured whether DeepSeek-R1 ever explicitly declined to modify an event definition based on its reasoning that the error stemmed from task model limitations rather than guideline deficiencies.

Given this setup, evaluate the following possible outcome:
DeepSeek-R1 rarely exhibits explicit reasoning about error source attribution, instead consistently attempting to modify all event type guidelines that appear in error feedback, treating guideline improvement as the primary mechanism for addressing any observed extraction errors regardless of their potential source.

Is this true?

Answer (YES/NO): NO